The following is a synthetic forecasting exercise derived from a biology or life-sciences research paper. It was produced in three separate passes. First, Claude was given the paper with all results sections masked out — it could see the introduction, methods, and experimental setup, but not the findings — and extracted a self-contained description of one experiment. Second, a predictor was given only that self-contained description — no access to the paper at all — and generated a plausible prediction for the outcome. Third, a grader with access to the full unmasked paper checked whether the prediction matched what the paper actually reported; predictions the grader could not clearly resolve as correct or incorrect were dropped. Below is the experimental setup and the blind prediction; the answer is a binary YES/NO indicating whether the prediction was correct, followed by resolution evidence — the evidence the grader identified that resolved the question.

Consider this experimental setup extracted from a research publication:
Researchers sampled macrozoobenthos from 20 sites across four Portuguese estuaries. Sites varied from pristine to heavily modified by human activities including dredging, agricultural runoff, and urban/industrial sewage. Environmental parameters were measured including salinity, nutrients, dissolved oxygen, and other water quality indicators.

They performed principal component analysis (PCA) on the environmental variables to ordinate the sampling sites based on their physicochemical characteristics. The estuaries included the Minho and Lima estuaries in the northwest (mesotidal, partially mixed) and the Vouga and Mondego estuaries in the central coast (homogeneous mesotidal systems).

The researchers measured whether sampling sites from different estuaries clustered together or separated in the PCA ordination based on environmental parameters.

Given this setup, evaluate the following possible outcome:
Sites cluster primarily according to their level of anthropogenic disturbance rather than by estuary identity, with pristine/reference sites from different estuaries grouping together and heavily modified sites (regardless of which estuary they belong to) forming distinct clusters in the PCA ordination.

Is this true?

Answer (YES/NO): NO